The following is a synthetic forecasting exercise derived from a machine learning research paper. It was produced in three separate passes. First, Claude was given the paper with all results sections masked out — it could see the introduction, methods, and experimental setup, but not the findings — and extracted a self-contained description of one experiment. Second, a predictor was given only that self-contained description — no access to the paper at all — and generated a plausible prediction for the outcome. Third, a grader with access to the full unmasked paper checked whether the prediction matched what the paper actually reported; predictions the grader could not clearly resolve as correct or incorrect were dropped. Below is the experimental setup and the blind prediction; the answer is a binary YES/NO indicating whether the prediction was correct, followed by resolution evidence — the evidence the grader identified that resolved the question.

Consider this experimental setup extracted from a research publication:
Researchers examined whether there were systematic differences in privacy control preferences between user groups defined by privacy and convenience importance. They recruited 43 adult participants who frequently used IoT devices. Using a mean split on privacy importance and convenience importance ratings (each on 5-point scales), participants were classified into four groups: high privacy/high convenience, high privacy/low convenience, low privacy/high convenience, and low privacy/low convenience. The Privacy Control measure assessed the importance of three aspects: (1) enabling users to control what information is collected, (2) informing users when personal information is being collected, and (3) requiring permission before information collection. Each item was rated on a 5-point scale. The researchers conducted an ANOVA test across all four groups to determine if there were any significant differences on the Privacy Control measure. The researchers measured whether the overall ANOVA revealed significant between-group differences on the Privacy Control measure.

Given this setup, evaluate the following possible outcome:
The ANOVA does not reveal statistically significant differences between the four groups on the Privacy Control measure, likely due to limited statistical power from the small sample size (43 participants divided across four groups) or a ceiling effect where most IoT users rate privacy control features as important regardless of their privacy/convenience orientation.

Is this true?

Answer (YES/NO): NO